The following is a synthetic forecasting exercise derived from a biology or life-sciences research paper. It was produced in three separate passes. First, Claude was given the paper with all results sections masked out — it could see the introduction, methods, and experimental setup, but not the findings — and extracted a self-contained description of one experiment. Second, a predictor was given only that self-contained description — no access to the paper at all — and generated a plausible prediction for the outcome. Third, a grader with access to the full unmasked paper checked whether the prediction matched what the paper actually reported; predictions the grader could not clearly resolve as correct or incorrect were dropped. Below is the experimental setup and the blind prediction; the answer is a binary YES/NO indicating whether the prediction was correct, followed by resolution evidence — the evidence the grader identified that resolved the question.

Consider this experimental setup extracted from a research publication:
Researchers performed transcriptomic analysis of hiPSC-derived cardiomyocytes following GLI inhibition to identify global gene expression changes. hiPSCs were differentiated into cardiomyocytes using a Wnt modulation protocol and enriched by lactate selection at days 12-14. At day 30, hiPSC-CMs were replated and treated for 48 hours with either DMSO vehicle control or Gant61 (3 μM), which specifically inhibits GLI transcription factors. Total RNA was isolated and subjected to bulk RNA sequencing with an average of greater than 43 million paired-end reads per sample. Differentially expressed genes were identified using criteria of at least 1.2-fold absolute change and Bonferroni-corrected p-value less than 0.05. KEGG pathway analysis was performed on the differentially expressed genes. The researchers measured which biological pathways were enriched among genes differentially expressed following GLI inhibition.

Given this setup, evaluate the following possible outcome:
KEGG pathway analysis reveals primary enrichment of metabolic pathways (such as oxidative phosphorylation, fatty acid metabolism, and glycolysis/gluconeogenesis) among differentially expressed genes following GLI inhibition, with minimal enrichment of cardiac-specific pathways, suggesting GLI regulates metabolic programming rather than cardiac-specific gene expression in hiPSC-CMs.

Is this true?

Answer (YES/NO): NO